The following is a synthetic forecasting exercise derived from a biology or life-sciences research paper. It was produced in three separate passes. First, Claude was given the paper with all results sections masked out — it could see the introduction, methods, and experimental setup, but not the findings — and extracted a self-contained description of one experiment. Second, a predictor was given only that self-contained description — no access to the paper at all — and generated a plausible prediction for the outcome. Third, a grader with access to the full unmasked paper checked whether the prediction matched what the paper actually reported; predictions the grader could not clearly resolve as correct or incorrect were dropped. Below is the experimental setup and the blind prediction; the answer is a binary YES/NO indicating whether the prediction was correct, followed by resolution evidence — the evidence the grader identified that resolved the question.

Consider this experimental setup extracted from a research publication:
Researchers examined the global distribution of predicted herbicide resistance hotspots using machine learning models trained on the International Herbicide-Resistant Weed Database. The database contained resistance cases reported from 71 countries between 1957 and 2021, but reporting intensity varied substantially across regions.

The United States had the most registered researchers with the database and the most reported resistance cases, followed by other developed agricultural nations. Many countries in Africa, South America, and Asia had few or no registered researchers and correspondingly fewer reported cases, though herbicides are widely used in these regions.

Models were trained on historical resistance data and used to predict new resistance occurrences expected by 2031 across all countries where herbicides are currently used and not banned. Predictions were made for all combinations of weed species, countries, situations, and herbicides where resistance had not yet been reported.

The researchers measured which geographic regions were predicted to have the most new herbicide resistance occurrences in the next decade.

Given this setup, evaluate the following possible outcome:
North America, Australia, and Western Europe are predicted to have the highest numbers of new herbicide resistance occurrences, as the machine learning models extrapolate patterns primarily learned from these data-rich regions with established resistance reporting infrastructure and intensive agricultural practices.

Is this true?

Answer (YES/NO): NO